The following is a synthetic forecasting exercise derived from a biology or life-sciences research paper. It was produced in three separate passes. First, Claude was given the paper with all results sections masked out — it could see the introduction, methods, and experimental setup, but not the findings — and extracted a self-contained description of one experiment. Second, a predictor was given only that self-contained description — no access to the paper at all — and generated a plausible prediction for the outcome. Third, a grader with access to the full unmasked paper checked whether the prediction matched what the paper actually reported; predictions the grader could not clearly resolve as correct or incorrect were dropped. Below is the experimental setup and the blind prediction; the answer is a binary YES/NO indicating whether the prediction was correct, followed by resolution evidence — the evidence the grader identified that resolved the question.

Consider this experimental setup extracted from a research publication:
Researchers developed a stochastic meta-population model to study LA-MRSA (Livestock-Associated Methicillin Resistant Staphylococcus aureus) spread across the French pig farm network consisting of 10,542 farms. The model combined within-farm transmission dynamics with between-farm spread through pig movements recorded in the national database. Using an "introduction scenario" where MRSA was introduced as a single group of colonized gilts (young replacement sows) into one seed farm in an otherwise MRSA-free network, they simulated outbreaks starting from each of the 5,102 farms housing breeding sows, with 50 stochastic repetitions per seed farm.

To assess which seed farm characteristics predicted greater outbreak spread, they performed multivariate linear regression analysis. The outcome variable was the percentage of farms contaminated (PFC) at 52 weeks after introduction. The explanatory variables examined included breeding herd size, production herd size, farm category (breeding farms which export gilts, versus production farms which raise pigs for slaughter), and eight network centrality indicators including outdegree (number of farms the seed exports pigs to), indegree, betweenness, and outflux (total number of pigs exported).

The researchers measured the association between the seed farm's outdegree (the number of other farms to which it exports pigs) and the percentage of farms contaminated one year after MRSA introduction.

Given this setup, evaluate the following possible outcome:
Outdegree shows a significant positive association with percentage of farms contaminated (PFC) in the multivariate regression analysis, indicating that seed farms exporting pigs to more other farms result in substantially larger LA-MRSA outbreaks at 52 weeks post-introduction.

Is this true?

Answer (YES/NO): YES